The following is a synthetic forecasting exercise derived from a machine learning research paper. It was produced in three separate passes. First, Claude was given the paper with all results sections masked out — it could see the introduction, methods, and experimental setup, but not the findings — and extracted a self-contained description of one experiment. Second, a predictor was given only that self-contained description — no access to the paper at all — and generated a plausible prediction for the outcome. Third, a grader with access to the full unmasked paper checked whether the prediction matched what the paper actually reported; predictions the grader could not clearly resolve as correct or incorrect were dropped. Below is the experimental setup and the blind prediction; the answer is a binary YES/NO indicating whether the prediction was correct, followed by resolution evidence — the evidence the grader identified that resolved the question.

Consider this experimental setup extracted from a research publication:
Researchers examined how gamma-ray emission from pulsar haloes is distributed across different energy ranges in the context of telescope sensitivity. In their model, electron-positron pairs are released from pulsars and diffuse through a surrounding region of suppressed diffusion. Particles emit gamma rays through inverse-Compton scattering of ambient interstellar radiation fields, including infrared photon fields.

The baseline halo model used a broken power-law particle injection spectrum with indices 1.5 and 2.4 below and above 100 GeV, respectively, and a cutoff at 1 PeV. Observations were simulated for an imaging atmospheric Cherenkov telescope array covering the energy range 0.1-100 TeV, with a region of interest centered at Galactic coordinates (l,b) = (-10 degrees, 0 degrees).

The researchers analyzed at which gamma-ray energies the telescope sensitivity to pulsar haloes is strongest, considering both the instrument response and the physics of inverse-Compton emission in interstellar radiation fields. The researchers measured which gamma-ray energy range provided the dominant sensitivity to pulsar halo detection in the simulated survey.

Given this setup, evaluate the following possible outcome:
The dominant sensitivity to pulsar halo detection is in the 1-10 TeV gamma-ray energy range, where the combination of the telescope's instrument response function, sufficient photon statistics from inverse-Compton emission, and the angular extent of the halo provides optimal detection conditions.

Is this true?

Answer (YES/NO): YES